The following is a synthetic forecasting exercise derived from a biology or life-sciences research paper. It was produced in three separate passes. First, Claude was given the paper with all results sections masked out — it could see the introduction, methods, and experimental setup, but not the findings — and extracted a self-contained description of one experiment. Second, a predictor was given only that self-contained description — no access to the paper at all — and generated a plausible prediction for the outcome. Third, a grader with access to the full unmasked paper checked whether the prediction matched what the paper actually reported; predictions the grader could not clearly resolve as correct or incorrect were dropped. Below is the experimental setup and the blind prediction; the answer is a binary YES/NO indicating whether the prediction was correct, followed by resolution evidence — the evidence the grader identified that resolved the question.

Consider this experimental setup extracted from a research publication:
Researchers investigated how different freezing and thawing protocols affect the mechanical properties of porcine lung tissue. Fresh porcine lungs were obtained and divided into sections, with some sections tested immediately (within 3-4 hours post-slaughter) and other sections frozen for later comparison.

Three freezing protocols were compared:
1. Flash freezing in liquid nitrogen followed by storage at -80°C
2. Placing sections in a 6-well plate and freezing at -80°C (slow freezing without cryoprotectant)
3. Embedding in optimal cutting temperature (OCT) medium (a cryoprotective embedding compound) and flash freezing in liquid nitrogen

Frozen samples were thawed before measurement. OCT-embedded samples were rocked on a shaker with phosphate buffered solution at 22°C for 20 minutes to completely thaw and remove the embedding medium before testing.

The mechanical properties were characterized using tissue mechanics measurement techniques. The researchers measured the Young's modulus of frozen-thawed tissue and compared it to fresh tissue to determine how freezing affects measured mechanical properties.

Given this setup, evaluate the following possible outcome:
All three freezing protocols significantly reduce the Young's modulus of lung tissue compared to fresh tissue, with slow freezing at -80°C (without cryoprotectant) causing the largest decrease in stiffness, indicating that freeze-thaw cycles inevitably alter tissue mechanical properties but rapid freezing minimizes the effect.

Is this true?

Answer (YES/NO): NO